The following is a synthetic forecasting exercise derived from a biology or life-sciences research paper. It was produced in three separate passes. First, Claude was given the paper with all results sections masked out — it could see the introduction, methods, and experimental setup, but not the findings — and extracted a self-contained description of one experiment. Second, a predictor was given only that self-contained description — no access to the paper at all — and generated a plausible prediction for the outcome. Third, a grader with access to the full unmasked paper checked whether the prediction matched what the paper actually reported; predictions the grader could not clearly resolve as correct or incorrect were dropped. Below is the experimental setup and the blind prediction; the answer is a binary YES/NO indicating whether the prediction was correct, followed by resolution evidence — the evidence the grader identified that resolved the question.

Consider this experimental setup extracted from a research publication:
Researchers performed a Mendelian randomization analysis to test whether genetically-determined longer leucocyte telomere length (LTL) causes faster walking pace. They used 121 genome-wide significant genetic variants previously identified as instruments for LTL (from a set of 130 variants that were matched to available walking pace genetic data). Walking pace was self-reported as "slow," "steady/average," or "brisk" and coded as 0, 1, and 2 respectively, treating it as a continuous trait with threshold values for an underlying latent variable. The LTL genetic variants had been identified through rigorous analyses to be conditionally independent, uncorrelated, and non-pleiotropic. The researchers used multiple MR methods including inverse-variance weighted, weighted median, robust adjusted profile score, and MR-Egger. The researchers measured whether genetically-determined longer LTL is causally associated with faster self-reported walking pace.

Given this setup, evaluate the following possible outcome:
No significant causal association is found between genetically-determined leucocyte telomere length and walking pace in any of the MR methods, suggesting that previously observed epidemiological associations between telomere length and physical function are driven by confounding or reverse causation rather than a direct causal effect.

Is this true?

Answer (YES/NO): YES